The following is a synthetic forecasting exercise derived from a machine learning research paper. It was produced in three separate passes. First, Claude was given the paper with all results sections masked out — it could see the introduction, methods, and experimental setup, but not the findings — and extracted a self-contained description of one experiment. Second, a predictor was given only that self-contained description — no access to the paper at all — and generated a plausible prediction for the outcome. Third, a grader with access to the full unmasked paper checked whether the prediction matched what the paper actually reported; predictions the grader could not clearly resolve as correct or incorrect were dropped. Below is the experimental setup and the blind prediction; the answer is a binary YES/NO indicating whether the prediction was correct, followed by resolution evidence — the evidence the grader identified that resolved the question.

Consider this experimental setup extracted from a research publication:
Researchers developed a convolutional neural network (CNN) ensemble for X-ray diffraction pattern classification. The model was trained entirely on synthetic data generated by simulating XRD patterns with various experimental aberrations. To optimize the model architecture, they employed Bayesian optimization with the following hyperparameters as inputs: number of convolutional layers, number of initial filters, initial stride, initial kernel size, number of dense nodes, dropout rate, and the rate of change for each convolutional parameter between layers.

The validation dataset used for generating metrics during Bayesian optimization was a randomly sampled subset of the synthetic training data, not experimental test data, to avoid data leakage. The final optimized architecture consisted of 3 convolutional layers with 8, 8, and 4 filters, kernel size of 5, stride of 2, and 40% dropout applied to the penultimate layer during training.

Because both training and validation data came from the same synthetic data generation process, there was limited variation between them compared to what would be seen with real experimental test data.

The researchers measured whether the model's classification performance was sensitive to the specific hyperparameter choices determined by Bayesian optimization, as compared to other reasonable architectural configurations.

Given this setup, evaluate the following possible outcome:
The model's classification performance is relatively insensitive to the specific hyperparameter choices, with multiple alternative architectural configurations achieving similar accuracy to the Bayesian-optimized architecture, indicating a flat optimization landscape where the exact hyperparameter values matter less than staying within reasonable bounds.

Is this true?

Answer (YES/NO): YES